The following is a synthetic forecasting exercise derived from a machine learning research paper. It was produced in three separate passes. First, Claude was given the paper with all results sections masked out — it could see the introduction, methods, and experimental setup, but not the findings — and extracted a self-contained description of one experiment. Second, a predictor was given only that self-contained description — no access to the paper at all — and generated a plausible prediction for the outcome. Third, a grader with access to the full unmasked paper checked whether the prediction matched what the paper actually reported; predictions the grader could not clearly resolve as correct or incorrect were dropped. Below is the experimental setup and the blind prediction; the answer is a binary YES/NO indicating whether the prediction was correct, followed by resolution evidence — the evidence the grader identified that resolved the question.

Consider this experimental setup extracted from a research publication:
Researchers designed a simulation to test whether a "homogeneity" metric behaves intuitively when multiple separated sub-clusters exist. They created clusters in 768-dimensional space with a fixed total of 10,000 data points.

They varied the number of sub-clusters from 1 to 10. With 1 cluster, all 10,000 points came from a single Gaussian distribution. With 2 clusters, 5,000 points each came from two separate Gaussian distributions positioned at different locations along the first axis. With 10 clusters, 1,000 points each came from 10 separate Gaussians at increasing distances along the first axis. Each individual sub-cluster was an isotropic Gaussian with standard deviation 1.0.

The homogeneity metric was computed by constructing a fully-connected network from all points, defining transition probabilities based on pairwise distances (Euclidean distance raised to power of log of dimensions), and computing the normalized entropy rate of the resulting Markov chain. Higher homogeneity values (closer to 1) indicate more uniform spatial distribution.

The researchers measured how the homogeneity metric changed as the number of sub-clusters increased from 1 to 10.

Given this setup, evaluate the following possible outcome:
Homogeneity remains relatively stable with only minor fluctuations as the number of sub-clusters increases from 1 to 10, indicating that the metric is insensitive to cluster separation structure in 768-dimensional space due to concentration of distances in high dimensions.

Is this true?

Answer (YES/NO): NO